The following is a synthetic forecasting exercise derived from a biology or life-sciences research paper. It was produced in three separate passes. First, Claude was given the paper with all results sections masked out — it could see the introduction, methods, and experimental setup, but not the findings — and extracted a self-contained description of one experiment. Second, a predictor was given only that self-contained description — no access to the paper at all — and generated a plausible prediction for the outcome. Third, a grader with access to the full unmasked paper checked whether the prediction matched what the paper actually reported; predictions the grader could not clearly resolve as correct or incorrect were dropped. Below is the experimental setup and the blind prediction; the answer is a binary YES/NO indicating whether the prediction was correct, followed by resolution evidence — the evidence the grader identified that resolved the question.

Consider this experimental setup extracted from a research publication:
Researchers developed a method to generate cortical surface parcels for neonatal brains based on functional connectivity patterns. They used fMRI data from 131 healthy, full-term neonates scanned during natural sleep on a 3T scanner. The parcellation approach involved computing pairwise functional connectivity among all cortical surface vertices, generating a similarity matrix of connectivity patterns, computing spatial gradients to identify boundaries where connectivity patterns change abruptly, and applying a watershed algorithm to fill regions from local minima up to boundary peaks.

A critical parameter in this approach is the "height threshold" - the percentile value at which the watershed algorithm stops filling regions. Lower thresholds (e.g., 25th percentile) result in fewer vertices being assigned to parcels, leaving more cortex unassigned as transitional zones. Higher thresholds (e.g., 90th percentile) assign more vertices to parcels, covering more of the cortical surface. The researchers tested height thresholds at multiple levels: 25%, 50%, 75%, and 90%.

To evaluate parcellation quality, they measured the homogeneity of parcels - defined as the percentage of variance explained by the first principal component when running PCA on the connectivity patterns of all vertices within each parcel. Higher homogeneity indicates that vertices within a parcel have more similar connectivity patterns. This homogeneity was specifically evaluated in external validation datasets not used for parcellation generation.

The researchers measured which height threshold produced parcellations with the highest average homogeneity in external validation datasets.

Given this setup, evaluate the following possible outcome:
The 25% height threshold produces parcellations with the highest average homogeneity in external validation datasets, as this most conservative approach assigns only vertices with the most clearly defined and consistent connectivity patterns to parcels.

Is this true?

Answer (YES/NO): NO